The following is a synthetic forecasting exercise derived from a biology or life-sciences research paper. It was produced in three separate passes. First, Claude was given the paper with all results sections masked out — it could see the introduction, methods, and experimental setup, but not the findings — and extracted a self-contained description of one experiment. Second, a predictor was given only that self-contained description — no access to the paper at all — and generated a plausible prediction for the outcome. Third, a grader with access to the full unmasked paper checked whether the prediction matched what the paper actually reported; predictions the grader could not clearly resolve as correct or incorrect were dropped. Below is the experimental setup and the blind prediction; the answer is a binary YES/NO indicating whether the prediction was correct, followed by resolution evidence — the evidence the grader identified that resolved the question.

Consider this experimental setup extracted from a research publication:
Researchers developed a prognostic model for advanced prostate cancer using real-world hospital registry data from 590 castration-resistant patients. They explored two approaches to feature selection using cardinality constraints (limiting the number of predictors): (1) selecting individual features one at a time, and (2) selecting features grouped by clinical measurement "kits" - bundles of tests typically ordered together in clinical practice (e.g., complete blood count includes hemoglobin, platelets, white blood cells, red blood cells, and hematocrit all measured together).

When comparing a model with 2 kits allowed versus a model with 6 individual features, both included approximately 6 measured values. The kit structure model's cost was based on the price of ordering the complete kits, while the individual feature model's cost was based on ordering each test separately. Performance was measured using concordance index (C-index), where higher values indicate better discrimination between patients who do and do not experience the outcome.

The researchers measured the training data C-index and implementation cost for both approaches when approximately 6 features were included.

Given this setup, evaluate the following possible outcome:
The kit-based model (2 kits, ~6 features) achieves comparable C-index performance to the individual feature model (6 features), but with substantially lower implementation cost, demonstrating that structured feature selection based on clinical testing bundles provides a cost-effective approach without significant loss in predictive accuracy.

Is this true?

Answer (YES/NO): YES